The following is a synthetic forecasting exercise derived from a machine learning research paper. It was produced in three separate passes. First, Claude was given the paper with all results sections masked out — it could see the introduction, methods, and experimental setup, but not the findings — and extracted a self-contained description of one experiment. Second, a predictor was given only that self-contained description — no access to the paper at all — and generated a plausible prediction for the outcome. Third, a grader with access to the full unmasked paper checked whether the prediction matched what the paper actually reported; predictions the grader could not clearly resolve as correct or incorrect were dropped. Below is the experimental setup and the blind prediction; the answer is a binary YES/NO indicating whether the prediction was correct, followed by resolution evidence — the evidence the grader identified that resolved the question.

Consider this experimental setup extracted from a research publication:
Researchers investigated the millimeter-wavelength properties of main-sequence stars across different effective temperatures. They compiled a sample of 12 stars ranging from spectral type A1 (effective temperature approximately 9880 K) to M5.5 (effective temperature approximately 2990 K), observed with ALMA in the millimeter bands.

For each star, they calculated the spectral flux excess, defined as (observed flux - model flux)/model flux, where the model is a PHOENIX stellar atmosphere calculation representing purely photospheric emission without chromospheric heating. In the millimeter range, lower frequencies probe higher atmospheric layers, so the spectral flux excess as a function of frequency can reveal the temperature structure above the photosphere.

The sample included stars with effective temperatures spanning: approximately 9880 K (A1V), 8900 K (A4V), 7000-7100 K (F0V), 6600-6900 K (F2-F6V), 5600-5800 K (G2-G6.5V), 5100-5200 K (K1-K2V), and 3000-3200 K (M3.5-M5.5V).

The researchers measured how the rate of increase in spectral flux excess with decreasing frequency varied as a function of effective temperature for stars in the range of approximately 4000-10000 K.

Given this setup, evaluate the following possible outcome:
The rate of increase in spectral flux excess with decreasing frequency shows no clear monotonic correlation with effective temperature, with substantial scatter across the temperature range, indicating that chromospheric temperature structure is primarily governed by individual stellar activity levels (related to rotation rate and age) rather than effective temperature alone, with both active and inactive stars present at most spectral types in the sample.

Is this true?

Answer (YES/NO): NO